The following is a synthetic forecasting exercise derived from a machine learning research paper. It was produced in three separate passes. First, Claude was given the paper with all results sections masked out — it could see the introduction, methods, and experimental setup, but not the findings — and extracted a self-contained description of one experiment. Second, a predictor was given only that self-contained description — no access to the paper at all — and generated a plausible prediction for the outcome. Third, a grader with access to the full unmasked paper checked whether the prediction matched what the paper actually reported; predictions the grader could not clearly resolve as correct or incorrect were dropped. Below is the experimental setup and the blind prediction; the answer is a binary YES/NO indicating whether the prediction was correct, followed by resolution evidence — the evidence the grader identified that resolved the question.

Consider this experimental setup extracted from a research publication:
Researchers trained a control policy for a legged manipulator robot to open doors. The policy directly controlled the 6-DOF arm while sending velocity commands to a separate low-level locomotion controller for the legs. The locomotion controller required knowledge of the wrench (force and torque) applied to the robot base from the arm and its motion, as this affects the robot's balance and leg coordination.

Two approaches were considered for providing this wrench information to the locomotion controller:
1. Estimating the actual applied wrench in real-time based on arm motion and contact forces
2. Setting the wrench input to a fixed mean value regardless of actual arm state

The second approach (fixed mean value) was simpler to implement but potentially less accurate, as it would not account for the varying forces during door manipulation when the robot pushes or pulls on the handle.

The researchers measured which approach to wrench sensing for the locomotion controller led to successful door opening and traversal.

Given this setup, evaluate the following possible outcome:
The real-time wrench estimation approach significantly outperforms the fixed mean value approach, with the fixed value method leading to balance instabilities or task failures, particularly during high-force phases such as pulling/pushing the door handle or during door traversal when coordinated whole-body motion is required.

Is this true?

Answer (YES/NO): NO